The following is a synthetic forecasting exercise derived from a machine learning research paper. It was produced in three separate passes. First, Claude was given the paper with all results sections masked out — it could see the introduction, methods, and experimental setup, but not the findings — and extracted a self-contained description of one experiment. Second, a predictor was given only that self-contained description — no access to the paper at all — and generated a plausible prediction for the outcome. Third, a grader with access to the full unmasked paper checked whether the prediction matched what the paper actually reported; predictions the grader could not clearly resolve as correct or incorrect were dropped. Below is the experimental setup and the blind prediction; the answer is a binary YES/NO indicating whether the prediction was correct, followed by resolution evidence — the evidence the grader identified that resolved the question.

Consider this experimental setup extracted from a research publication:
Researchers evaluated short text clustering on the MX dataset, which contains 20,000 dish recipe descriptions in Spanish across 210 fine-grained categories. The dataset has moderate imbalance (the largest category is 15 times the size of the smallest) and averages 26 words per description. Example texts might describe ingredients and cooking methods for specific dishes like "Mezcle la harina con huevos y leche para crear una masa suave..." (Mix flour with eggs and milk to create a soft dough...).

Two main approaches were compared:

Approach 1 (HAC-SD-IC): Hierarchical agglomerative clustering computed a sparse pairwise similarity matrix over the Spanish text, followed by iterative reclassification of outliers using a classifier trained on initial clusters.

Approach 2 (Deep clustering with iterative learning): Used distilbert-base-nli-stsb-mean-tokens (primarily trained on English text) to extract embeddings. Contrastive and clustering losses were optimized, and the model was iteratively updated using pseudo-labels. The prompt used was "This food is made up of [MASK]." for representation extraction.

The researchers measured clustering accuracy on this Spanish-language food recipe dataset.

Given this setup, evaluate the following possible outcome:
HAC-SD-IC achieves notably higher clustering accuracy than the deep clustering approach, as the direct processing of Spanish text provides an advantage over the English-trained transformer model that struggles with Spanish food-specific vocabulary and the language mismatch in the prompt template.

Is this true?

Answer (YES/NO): NO